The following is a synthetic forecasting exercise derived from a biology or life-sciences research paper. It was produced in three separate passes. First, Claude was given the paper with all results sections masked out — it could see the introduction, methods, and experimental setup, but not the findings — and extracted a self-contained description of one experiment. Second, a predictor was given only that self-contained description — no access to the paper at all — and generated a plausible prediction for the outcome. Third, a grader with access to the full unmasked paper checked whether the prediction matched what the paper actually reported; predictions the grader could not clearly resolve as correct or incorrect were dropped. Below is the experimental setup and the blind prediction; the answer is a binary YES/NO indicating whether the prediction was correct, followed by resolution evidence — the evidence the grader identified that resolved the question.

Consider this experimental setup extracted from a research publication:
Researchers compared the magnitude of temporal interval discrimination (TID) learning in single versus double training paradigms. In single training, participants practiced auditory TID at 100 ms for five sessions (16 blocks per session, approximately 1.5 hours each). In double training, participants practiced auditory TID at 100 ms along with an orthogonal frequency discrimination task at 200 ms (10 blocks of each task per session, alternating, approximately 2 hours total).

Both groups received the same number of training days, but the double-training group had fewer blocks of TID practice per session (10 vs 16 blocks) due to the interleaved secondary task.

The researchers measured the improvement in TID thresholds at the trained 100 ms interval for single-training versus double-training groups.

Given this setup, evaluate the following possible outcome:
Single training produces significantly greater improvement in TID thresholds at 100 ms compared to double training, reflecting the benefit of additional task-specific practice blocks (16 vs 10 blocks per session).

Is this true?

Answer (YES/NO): NO